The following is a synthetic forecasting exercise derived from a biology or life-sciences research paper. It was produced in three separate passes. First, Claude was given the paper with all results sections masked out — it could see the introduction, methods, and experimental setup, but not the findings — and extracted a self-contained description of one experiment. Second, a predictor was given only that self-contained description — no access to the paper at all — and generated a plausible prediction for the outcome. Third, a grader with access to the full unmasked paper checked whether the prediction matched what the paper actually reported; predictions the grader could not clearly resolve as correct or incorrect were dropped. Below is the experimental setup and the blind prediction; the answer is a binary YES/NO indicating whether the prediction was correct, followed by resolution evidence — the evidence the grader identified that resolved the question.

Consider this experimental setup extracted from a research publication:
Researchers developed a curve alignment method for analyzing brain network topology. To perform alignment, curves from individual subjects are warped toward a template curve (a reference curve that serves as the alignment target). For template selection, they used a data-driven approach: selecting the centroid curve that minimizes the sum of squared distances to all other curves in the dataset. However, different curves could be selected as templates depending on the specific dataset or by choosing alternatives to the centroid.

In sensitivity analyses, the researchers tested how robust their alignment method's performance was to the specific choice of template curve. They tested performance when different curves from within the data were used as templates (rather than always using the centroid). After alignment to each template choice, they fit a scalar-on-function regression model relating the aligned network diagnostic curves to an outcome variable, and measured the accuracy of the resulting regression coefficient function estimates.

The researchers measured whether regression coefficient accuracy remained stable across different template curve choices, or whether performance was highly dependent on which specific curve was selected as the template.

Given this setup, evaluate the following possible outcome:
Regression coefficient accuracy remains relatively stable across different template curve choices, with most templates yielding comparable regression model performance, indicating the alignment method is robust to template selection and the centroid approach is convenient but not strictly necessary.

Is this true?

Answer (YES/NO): NO